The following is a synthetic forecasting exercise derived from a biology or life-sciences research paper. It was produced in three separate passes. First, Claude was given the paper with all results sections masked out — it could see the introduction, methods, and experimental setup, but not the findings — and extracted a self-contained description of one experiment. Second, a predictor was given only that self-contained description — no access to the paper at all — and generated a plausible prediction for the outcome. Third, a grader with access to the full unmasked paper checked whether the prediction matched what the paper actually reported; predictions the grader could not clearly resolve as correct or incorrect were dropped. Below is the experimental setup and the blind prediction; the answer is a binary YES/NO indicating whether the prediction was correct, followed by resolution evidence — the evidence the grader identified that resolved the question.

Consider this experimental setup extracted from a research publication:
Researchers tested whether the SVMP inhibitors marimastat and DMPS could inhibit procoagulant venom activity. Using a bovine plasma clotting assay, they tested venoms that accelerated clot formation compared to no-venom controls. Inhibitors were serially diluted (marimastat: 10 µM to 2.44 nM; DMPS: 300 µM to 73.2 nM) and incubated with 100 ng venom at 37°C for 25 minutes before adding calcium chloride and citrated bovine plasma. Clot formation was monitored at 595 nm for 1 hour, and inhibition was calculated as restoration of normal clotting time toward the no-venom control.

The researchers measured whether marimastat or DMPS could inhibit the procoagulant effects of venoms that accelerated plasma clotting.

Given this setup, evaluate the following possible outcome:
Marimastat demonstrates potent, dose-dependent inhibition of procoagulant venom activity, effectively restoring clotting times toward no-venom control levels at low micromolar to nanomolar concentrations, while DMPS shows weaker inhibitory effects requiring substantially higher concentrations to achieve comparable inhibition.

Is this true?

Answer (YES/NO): NO